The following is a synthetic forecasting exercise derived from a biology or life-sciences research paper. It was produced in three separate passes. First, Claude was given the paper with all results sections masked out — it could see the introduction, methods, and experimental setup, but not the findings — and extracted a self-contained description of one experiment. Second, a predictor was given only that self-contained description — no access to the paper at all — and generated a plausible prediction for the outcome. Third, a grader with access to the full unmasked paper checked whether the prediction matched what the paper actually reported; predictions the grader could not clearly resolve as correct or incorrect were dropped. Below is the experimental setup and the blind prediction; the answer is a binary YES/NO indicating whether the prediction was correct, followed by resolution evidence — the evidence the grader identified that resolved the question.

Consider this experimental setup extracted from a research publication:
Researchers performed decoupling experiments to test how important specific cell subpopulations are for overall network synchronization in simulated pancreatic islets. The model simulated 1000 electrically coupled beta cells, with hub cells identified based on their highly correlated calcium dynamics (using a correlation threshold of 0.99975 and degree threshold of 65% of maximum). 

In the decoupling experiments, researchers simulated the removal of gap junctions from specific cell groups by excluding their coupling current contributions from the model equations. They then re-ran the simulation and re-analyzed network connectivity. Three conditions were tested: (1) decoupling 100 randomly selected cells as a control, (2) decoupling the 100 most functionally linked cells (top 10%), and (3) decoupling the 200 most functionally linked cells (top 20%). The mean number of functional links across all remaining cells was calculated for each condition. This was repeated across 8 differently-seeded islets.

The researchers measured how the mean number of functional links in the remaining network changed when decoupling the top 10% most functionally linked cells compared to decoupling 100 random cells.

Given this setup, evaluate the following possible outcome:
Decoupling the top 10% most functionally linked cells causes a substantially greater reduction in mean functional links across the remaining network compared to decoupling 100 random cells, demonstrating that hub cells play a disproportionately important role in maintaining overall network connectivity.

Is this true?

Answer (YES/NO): YES